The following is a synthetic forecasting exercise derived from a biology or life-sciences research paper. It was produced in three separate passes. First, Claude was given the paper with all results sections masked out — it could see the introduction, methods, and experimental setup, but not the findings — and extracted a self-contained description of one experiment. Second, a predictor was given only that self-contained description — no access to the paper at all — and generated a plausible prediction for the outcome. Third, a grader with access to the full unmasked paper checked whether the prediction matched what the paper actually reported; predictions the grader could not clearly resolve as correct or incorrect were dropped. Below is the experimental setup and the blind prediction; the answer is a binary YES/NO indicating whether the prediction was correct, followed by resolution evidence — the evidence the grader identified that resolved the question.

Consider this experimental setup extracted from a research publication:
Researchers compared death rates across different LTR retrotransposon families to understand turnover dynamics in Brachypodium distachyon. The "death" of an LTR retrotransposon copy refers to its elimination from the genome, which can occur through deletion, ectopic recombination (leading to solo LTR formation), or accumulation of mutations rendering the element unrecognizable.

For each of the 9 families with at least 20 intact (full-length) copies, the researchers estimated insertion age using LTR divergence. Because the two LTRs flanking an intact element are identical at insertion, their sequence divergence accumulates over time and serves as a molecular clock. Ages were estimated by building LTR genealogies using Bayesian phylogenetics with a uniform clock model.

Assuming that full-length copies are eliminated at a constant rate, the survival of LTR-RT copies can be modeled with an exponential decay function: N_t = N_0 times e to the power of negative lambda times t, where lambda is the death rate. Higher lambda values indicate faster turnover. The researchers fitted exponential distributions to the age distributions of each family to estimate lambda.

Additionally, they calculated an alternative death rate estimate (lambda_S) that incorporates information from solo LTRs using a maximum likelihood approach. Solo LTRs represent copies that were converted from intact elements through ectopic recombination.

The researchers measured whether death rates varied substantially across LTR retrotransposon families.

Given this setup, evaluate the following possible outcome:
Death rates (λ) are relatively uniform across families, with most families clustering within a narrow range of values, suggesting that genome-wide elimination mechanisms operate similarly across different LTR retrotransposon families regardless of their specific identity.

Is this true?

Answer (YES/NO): NO